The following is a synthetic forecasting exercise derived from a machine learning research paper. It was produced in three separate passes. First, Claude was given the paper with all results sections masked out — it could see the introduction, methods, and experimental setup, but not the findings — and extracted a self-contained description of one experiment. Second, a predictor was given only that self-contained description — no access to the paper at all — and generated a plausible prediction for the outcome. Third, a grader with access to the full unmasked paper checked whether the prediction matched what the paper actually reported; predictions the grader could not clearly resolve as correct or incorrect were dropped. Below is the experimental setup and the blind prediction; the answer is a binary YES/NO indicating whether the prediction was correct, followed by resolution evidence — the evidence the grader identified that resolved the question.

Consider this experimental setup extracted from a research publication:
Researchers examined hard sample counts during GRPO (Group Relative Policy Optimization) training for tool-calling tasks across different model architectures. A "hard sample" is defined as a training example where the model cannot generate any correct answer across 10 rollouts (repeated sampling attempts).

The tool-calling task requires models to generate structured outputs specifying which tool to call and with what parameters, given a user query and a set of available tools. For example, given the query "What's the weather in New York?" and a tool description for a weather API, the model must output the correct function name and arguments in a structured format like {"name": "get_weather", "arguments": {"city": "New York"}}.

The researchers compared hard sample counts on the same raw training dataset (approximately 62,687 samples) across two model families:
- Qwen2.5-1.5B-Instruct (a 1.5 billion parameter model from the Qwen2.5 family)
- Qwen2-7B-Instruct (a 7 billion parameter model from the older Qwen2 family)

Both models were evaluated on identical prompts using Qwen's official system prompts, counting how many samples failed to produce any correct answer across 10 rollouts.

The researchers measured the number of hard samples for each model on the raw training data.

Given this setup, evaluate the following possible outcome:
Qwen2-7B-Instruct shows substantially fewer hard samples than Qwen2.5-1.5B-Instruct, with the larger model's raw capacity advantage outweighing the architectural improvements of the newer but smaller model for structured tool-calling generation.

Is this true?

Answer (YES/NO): NO